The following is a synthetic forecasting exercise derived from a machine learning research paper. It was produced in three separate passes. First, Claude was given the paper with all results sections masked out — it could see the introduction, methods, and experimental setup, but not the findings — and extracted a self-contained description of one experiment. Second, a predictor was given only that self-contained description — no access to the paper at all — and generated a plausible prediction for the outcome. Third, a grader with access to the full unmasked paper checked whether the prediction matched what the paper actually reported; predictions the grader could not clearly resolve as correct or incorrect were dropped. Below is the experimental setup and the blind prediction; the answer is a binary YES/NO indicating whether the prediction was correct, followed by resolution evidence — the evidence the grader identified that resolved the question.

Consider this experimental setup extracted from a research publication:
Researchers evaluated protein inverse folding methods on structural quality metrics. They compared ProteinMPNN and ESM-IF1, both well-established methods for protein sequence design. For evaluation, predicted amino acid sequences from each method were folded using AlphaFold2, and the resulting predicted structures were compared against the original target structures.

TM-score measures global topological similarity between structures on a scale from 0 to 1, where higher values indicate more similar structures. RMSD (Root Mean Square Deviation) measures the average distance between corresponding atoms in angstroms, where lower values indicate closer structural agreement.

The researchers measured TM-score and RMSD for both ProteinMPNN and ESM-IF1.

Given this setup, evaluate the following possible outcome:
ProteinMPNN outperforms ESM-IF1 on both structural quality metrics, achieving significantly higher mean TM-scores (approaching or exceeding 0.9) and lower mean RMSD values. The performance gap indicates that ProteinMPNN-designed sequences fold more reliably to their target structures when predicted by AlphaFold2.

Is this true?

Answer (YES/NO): NO